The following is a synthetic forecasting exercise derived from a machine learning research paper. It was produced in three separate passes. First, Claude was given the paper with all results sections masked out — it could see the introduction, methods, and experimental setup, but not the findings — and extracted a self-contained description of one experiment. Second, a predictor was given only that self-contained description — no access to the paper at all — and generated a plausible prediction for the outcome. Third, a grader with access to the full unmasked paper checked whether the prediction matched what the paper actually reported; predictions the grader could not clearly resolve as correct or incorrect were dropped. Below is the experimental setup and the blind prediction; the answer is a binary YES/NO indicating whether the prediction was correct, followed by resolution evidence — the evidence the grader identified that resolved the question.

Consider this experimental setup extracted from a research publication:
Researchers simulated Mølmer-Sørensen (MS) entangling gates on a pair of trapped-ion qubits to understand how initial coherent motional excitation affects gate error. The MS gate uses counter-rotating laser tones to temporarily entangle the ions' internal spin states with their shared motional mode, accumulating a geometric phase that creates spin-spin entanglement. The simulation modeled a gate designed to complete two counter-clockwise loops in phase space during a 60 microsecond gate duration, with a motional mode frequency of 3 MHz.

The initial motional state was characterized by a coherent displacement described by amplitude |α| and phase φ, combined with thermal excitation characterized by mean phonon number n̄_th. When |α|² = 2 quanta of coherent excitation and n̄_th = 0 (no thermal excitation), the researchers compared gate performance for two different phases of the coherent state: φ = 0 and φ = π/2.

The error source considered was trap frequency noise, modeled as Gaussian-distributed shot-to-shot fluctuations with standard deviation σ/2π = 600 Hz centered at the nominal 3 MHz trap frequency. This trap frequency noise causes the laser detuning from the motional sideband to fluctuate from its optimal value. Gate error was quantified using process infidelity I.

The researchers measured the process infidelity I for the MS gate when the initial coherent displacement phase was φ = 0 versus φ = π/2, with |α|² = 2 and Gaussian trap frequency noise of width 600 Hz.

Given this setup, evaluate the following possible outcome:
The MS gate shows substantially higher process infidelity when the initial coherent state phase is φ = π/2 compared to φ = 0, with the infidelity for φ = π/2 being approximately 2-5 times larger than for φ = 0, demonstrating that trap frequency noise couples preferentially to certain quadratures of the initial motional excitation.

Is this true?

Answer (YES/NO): NO